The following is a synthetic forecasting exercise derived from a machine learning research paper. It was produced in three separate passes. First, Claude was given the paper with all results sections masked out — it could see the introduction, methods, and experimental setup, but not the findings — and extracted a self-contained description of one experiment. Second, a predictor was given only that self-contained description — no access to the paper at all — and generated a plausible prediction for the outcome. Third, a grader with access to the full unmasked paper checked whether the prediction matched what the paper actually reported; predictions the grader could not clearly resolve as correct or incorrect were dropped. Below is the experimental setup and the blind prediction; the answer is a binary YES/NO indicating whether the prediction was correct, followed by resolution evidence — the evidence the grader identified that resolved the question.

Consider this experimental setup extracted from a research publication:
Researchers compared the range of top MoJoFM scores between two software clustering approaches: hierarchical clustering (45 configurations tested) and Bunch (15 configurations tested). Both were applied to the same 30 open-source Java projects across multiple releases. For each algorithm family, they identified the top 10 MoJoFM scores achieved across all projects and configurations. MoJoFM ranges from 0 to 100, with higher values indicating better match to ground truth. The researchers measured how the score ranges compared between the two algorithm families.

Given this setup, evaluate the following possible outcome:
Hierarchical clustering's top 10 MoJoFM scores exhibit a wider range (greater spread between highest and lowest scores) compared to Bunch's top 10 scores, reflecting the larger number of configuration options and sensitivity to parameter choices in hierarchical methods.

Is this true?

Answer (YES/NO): NO